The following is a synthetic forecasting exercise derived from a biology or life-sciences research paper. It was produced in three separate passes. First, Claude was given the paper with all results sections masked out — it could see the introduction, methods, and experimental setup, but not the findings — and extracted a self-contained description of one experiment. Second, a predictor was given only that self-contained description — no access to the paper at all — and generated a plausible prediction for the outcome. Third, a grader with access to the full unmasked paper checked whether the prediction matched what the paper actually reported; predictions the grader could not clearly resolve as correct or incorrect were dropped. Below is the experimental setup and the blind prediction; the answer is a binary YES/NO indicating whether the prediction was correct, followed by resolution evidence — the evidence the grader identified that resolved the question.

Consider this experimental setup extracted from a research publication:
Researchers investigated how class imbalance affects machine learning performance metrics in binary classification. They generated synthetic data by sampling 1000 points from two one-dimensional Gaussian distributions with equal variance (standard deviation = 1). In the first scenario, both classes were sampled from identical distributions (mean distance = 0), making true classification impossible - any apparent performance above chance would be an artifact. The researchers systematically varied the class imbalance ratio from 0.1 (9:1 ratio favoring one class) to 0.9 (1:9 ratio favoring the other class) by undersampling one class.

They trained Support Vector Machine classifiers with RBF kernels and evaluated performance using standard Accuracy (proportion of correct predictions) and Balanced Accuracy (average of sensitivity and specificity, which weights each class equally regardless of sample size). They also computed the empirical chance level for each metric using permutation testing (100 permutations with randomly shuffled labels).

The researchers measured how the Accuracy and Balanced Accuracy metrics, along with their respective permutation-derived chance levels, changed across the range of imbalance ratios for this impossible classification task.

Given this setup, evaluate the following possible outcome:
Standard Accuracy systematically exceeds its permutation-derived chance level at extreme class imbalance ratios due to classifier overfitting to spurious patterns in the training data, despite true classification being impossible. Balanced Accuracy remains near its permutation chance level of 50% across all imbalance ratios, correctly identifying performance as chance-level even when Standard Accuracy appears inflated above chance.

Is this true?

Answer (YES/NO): NO